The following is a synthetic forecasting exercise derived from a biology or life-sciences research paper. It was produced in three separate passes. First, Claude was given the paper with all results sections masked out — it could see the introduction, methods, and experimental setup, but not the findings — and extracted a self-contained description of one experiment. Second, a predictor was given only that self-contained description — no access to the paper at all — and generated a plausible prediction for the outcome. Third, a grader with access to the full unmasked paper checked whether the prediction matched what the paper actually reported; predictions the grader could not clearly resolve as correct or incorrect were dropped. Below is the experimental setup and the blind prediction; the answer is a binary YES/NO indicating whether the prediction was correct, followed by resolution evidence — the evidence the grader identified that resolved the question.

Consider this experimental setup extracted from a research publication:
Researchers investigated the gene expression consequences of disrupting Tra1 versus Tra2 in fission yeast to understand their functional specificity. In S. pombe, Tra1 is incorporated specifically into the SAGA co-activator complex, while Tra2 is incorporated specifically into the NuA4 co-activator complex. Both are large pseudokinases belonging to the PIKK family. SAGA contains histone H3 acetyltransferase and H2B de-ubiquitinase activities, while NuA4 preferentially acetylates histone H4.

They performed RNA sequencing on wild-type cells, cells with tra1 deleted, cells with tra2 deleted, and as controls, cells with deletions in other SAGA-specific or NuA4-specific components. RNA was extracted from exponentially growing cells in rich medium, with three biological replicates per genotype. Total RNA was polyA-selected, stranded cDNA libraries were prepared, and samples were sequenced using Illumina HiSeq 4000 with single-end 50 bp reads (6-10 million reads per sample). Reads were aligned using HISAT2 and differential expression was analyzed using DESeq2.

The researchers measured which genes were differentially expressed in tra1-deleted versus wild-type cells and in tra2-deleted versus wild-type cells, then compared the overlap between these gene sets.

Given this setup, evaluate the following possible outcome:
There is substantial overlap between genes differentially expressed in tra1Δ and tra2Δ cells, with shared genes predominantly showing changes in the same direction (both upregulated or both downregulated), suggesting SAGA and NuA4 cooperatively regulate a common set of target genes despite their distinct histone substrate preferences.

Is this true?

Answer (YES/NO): NO